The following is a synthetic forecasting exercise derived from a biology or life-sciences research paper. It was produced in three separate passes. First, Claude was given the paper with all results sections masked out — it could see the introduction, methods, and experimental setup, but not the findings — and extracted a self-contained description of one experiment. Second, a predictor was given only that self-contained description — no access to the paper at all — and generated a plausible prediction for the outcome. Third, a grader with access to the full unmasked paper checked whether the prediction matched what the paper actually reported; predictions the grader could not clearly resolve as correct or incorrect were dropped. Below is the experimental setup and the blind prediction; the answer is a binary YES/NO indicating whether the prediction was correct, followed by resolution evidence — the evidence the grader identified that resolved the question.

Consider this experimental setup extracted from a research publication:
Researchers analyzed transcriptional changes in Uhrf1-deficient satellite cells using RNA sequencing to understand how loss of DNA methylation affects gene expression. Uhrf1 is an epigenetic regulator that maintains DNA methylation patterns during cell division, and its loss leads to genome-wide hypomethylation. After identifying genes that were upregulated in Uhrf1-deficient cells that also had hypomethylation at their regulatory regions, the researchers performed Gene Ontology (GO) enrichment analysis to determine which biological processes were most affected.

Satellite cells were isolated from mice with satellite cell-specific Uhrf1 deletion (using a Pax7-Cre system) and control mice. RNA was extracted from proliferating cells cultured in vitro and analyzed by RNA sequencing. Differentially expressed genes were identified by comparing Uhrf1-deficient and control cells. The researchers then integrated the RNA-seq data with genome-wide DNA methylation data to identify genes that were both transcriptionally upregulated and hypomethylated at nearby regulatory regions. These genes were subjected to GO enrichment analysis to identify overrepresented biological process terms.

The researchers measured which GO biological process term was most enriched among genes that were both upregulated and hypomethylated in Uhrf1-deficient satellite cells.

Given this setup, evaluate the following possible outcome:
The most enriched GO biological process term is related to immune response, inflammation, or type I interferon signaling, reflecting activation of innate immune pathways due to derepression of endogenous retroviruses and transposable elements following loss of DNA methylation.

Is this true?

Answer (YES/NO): NO